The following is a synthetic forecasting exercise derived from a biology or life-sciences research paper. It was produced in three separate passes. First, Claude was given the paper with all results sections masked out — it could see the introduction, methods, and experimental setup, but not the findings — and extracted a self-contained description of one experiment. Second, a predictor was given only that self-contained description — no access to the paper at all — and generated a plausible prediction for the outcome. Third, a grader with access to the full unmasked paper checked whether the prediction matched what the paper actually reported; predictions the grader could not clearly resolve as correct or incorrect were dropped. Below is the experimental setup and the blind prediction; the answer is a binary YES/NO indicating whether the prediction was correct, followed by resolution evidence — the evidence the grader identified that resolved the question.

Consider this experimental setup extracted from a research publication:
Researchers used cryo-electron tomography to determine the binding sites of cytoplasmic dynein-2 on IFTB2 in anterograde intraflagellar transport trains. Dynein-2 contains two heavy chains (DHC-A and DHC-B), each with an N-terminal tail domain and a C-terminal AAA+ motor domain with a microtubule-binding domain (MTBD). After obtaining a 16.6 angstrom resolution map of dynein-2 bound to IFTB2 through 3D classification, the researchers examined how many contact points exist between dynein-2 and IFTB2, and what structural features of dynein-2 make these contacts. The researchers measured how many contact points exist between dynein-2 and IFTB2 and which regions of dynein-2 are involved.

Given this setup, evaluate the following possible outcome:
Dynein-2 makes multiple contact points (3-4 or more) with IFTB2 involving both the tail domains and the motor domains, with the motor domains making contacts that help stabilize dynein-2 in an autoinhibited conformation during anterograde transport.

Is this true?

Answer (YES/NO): YES